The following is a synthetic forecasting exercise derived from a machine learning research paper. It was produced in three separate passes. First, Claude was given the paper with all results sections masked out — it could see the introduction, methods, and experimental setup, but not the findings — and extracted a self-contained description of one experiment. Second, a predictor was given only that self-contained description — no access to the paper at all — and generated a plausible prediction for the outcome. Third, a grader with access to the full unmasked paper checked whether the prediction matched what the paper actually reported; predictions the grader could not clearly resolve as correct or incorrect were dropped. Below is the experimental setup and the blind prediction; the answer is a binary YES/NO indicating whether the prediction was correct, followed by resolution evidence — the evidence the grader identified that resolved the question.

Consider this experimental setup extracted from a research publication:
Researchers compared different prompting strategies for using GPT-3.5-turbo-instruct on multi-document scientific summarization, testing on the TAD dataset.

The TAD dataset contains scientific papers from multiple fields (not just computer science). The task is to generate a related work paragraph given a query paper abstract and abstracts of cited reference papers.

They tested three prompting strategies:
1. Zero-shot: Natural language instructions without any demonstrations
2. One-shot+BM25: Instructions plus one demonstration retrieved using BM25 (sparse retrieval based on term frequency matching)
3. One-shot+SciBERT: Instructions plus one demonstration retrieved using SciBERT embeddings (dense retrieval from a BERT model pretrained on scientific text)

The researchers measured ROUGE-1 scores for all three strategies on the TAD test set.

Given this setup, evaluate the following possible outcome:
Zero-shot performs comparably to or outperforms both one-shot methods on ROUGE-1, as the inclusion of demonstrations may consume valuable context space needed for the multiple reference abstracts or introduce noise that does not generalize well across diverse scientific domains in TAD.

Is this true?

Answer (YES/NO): YES